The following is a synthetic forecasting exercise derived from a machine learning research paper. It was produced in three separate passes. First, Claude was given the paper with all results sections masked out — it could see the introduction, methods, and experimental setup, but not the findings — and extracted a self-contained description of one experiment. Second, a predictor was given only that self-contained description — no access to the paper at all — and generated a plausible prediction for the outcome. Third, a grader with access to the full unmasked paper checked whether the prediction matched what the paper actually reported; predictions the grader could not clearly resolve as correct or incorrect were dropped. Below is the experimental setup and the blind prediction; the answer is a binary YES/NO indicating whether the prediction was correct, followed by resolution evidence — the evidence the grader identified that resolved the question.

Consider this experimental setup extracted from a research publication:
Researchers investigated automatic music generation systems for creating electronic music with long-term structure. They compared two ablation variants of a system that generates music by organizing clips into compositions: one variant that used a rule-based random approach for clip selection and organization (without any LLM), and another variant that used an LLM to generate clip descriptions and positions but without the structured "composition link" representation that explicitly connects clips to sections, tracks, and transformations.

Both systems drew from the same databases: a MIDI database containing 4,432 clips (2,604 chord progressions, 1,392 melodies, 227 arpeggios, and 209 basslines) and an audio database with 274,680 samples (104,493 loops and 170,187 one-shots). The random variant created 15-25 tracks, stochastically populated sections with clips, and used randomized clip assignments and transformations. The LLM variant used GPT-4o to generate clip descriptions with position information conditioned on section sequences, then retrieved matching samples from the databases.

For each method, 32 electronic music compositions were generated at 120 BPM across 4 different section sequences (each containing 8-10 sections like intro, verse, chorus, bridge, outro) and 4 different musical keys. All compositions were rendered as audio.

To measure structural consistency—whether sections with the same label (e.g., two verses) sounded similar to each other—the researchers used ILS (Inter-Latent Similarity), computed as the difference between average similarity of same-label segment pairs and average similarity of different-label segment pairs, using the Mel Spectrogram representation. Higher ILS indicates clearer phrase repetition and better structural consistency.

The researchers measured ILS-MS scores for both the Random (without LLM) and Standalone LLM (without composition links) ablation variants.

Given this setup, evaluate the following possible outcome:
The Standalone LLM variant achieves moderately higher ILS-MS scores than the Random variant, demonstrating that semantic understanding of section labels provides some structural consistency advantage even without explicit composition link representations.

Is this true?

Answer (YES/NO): NO